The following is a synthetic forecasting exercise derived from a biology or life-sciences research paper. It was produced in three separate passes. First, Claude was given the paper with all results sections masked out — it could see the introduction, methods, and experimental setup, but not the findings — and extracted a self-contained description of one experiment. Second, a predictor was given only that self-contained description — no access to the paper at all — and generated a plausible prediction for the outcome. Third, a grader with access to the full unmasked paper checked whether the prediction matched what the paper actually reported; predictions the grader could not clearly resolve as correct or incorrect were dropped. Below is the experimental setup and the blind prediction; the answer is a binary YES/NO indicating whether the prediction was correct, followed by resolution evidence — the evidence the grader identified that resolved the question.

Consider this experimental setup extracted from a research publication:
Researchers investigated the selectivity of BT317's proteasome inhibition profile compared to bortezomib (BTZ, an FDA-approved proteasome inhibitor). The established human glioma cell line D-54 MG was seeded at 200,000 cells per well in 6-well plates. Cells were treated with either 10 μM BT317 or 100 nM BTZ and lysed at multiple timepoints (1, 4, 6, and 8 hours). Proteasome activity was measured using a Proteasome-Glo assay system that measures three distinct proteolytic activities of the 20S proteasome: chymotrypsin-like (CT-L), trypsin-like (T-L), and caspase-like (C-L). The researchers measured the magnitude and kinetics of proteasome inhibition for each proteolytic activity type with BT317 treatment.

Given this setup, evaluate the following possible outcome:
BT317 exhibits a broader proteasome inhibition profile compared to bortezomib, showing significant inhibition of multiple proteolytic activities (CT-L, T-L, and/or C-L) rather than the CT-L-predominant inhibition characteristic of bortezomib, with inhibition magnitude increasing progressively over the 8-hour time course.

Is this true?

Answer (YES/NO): NO